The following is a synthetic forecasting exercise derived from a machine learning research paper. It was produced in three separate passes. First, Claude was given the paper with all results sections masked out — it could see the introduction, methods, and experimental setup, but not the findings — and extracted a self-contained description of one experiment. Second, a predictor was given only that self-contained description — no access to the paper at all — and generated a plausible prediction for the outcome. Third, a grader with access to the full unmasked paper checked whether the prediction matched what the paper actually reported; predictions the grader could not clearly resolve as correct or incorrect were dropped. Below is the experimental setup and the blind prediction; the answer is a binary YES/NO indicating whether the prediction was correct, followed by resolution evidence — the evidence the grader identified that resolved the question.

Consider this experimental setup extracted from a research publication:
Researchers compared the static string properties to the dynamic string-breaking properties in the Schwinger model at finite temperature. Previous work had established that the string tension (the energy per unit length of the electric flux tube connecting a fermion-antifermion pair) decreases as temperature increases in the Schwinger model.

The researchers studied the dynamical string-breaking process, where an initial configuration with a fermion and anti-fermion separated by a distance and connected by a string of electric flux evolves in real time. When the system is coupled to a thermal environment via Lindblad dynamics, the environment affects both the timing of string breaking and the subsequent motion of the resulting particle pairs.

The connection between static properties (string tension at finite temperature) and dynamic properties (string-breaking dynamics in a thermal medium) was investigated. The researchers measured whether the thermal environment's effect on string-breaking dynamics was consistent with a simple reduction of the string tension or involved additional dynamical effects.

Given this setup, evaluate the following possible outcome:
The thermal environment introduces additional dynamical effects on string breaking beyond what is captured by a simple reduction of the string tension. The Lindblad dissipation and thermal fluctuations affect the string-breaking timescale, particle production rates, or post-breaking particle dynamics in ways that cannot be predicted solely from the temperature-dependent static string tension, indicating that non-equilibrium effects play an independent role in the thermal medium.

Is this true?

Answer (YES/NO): YES